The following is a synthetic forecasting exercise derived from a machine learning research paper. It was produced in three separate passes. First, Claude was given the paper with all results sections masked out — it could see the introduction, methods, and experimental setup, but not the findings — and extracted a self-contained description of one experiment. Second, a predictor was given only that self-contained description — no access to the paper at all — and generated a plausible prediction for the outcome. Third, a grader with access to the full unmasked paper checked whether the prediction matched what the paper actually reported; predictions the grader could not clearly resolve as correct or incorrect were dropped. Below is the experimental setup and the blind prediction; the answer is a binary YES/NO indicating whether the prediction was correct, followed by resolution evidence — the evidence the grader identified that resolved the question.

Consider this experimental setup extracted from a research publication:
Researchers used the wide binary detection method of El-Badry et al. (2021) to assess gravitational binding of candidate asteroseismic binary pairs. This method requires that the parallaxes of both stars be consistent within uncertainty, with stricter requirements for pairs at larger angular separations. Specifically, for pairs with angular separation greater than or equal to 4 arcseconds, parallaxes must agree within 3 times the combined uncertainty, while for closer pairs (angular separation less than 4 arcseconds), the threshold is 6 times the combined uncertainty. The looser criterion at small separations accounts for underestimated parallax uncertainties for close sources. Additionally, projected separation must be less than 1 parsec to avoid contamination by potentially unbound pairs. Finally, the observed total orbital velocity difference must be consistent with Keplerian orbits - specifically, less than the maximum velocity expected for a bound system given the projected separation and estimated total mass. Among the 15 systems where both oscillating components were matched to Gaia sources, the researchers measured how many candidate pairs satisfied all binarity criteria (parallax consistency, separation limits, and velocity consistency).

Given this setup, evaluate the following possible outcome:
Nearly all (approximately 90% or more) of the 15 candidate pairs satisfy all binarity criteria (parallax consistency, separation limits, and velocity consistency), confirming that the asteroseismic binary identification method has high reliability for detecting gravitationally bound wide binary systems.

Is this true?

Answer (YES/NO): NO